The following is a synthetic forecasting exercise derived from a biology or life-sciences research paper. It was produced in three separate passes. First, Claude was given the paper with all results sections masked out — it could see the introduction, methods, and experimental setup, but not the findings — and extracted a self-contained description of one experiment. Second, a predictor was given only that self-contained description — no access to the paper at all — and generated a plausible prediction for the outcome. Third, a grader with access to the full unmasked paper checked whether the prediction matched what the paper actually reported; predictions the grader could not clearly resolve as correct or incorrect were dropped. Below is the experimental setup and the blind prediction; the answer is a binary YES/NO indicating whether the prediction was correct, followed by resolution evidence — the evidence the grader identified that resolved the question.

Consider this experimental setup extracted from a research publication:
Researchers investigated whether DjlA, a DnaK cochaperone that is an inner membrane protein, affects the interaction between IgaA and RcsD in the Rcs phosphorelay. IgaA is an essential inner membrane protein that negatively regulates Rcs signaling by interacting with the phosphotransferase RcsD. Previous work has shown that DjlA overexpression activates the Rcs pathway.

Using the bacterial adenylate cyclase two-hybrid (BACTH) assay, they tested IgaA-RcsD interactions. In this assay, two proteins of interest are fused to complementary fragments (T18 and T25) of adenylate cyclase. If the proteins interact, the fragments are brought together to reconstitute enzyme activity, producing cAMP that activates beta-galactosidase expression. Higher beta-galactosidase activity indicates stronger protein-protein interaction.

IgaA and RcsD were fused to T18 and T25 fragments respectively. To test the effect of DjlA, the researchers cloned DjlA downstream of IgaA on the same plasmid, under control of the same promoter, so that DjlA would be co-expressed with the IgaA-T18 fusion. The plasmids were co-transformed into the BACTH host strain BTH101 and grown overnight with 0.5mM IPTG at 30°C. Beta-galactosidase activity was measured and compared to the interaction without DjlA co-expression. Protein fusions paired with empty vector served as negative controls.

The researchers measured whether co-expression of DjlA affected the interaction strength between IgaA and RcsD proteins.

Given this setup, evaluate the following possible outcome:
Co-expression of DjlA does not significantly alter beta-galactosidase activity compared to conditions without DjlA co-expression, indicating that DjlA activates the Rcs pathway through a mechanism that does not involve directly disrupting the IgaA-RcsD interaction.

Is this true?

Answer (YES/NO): NO